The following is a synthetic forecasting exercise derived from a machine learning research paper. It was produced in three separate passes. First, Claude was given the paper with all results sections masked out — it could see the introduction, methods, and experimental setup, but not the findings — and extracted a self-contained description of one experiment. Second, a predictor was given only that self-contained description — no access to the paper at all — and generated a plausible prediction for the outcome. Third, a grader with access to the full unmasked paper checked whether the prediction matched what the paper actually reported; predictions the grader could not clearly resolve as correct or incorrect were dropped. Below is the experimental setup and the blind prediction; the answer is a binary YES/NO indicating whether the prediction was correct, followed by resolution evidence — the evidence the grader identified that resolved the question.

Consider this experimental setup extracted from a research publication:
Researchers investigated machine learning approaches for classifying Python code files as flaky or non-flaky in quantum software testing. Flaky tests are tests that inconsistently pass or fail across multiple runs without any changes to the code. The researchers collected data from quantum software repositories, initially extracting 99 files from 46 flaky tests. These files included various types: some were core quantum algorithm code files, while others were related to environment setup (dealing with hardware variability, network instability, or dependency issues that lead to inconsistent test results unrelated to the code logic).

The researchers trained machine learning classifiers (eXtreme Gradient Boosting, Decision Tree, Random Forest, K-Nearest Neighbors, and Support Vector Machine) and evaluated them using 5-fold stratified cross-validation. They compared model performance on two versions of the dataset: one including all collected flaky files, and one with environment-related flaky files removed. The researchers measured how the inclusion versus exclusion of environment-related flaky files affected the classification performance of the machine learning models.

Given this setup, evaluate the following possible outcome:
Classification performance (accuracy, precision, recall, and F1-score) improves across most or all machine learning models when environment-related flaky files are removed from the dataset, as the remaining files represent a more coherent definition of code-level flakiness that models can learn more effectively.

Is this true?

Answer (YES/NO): YES